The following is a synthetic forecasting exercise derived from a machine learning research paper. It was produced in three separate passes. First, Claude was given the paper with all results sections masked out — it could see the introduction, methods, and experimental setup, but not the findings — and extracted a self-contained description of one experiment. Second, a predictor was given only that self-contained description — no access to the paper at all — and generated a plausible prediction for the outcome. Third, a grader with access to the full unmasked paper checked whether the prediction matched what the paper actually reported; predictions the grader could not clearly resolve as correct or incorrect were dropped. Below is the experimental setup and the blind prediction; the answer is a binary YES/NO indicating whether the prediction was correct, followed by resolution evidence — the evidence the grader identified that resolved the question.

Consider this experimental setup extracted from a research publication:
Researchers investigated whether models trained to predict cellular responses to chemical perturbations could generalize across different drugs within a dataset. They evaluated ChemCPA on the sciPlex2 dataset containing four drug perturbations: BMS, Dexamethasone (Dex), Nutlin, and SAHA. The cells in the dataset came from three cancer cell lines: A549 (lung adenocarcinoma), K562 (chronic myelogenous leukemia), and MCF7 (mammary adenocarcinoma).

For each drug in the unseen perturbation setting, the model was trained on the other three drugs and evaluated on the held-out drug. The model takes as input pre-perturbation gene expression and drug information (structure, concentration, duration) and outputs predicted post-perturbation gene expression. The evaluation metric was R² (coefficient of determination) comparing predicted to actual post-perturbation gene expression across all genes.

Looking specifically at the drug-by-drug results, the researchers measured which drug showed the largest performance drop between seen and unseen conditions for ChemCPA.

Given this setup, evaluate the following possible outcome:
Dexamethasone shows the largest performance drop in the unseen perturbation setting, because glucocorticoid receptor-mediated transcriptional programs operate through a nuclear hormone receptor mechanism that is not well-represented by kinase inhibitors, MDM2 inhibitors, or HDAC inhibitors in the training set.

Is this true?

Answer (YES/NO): YES